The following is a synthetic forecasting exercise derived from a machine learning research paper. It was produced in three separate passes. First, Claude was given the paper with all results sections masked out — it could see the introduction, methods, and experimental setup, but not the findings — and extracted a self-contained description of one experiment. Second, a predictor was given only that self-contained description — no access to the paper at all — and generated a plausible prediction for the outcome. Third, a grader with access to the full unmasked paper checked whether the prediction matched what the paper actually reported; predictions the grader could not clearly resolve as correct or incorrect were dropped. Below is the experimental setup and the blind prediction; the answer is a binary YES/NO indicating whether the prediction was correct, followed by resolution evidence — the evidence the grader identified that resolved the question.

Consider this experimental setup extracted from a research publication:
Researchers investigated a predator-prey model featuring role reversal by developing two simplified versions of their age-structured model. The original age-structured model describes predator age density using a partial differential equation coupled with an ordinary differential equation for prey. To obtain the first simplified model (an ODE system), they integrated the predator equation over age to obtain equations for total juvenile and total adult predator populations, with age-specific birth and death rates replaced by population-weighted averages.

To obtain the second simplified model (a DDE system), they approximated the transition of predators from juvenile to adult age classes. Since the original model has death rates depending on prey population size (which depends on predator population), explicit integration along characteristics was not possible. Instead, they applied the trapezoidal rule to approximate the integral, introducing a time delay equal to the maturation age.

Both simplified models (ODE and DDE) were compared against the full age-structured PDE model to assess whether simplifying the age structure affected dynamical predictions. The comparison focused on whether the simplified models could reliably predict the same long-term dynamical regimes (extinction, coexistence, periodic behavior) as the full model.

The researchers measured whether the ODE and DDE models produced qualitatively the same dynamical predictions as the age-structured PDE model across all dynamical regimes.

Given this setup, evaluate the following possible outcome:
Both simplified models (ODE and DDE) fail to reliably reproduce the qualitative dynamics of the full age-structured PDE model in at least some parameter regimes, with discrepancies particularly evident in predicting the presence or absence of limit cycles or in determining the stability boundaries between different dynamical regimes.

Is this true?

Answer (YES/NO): YES